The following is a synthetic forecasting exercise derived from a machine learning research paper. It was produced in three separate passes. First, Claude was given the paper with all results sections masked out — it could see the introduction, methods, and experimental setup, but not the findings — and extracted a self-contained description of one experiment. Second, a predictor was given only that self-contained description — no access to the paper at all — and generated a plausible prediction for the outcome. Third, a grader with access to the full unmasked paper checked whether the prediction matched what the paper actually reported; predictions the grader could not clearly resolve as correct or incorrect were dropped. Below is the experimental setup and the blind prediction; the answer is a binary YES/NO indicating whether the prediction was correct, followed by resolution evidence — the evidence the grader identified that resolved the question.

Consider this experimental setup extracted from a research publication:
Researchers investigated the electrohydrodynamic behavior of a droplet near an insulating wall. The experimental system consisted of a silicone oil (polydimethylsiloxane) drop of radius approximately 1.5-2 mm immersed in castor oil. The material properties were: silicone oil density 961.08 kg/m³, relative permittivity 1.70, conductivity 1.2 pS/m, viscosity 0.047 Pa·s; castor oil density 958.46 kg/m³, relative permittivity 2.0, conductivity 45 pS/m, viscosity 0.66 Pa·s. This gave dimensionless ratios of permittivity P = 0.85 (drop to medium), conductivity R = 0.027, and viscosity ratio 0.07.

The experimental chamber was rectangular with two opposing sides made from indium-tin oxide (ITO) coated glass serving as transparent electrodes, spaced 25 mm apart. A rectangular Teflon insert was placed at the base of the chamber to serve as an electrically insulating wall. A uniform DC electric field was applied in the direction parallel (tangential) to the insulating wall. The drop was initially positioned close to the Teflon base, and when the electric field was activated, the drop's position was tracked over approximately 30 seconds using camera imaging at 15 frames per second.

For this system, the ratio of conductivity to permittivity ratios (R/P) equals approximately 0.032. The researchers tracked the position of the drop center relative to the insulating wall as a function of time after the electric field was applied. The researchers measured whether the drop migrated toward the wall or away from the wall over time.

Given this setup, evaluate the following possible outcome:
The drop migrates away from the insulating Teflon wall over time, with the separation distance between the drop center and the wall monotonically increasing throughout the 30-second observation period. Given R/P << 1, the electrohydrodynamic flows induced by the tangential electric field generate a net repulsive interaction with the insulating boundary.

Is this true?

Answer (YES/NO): YES